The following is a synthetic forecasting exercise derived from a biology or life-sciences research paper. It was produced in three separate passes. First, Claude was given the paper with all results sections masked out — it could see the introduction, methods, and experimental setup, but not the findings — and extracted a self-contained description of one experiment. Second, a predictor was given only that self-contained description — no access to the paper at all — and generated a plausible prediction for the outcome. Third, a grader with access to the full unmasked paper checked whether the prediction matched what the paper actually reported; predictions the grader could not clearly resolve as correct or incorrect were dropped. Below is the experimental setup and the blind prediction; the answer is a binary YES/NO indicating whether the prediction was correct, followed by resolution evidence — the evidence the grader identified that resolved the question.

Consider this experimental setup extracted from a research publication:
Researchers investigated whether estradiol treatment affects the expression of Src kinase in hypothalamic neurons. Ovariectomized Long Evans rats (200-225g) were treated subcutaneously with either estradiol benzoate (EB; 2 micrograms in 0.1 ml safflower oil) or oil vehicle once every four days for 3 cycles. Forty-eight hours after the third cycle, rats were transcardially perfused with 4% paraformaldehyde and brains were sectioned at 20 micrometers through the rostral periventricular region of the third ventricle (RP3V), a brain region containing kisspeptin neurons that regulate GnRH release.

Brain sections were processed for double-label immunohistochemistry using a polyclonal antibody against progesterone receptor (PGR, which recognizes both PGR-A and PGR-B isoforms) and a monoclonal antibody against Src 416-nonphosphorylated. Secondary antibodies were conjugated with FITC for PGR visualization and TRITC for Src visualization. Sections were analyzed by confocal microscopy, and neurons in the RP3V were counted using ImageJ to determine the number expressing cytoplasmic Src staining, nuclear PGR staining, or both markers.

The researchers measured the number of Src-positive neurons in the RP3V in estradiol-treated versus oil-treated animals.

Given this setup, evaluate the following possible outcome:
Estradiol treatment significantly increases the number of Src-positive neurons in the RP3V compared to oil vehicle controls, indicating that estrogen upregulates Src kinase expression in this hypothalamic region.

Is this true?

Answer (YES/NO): NO